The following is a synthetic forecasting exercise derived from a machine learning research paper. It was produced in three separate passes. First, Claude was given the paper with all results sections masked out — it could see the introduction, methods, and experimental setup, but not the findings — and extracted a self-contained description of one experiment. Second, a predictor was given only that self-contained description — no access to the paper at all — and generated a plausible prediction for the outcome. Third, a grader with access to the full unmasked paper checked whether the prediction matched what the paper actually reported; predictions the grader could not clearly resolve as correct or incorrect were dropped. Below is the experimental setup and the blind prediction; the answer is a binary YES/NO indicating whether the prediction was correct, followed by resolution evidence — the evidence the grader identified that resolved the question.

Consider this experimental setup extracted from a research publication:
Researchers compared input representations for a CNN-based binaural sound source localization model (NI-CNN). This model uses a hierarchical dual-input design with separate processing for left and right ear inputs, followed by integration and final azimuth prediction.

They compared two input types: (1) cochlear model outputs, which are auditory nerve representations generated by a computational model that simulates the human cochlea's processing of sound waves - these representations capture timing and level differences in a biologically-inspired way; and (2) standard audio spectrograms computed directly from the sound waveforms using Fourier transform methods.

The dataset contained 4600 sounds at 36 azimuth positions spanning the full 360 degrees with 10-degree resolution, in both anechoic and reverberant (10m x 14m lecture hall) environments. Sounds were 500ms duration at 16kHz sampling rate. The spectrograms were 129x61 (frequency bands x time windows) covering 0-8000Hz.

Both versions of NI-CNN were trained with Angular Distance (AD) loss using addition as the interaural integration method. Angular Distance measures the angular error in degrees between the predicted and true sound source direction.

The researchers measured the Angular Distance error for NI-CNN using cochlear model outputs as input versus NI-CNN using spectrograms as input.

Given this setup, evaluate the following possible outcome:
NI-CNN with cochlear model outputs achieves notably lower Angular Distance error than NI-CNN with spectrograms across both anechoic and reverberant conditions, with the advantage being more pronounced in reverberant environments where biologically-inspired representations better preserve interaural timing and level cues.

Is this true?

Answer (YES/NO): NO